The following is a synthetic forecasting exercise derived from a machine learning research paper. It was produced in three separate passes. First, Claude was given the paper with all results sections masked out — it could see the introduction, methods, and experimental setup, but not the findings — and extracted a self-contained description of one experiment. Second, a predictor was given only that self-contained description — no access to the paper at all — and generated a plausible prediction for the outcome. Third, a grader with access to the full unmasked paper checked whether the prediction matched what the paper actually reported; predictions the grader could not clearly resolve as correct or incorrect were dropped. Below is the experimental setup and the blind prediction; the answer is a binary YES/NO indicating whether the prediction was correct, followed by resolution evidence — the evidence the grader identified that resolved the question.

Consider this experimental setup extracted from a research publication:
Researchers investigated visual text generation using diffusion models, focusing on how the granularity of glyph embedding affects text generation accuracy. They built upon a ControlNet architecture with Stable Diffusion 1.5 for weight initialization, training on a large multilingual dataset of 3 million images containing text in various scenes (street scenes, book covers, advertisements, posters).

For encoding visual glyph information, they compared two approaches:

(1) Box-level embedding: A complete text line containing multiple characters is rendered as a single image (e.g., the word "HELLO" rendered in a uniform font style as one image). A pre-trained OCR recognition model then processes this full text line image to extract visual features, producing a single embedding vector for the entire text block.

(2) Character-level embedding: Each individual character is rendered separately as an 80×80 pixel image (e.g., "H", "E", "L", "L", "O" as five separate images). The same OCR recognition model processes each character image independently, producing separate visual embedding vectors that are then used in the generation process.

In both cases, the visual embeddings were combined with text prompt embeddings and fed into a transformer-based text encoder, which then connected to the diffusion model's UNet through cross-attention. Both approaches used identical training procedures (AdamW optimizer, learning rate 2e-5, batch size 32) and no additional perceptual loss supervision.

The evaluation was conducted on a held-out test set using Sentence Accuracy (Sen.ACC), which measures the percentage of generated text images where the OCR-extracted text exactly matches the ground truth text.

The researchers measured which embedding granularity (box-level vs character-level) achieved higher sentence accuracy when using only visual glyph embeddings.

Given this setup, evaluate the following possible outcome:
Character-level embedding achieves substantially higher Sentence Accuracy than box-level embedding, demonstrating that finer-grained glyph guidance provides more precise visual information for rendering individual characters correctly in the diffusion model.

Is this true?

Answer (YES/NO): YES